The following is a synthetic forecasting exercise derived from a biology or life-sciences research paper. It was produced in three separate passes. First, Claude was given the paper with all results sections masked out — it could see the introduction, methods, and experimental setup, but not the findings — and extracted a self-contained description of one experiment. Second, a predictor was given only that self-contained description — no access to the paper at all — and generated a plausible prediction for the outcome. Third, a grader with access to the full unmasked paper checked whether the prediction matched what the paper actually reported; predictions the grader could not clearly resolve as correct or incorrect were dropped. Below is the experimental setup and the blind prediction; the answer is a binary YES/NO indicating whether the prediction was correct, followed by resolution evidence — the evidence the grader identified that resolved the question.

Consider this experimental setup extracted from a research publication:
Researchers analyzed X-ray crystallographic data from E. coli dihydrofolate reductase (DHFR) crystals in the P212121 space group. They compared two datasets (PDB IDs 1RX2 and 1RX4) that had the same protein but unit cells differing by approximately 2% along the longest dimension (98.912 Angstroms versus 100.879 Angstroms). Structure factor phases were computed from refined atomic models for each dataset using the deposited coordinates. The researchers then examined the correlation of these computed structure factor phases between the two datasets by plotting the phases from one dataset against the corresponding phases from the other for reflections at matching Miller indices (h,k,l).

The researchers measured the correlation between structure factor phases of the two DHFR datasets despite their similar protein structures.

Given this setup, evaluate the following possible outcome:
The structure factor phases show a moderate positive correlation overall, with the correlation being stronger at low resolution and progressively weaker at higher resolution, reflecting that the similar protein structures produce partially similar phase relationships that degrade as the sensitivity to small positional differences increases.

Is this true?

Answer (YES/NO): NO